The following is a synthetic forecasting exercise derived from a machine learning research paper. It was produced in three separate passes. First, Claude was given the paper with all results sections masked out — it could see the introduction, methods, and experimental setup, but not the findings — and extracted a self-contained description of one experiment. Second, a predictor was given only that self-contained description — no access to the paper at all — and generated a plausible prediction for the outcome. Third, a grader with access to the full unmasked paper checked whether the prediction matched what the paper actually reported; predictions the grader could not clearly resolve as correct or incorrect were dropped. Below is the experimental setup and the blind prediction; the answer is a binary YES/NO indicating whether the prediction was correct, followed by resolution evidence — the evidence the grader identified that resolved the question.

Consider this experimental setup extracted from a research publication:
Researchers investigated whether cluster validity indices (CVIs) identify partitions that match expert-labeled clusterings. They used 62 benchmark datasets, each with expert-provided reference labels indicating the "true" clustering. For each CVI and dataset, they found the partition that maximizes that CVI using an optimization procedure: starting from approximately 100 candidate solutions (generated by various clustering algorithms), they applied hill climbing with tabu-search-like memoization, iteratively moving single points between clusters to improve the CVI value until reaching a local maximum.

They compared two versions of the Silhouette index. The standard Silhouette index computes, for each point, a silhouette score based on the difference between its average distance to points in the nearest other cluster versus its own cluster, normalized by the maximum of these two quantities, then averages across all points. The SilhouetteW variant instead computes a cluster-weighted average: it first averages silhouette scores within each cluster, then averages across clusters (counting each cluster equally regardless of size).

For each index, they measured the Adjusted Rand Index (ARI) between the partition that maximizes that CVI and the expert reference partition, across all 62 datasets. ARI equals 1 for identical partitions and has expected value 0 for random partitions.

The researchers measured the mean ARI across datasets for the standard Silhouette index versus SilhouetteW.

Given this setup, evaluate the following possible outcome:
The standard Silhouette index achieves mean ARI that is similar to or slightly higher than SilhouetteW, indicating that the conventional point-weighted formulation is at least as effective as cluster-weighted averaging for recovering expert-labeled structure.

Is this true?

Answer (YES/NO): NO